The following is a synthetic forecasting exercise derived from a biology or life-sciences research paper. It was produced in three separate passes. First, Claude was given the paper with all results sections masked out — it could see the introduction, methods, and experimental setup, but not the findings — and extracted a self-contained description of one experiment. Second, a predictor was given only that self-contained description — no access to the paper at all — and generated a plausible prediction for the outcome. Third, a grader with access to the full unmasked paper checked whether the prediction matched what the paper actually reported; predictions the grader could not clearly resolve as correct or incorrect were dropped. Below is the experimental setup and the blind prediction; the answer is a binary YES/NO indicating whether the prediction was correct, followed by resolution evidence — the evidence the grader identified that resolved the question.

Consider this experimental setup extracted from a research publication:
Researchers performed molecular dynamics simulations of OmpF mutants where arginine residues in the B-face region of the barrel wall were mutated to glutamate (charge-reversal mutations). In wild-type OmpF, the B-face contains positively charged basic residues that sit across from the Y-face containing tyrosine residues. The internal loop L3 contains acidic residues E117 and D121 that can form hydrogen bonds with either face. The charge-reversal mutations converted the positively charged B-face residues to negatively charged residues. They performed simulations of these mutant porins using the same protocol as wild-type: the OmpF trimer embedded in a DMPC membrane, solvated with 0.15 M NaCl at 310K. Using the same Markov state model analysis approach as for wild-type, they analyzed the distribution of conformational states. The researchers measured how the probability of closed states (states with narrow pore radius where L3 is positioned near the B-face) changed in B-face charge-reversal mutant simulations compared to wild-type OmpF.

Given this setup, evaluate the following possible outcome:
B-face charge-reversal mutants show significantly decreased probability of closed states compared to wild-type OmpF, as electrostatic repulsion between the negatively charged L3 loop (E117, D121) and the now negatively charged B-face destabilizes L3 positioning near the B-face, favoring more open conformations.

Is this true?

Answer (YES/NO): YES